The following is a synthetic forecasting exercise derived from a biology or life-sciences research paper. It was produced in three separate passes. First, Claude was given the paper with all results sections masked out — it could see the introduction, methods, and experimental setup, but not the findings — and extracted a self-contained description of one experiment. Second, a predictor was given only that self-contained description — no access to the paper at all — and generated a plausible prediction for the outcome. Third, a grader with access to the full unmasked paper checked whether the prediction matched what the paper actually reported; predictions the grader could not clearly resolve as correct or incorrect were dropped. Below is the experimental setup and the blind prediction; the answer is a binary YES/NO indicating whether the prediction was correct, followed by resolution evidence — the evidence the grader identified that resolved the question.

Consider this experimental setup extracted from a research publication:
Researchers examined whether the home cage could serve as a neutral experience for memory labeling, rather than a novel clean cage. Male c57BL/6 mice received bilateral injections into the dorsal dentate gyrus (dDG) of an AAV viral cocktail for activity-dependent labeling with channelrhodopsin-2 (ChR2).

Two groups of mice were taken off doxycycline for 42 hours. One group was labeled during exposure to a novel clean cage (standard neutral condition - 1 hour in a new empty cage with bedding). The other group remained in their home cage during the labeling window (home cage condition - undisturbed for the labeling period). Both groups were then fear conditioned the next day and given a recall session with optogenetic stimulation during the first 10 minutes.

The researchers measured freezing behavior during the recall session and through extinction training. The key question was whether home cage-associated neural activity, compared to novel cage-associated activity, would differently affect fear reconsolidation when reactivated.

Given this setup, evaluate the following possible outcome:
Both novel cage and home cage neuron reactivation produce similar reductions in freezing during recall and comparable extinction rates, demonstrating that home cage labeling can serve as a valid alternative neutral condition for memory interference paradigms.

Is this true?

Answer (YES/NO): NO